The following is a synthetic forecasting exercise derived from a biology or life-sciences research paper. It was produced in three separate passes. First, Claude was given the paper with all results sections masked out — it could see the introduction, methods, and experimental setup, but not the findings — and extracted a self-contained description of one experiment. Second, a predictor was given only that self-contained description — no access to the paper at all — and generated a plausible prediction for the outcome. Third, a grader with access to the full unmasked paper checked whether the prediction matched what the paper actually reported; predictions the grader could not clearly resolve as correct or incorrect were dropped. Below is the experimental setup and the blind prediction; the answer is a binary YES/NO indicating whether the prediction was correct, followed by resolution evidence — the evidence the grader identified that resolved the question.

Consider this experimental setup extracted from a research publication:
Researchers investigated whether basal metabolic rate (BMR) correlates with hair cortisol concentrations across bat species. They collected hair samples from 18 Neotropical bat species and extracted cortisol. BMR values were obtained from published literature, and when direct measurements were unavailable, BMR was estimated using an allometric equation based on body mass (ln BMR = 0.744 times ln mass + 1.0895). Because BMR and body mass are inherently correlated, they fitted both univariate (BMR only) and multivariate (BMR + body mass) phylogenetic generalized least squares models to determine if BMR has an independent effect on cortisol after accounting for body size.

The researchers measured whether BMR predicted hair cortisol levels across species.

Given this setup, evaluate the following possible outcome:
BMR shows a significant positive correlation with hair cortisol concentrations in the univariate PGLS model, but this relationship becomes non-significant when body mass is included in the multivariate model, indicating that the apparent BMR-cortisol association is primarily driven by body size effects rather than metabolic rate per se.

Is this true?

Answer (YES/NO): NO